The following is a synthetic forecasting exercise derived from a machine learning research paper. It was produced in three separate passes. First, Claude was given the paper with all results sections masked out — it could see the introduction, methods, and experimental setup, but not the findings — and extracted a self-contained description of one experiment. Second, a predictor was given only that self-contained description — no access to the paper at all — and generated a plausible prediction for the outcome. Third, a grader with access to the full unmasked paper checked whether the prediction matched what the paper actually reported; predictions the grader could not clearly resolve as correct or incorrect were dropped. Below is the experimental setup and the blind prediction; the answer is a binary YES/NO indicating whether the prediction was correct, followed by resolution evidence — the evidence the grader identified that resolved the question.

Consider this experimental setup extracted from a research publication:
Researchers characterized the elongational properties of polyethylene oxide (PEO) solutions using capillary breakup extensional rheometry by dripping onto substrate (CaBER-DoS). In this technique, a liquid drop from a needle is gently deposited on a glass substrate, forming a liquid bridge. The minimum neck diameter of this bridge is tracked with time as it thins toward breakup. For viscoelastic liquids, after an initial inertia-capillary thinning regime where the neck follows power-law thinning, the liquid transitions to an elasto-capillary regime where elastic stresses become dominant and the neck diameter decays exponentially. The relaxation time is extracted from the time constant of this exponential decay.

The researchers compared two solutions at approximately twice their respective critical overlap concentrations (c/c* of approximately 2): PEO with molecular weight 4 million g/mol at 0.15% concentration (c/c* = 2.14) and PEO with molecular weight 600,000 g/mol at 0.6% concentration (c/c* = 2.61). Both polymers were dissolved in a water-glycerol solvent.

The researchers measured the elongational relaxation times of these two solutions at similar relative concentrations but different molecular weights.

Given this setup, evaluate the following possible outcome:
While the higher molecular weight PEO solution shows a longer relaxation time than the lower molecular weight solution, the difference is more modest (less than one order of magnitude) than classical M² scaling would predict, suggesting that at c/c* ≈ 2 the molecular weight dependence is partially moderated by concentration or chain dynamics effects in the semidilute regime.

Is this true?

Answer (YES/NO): YES